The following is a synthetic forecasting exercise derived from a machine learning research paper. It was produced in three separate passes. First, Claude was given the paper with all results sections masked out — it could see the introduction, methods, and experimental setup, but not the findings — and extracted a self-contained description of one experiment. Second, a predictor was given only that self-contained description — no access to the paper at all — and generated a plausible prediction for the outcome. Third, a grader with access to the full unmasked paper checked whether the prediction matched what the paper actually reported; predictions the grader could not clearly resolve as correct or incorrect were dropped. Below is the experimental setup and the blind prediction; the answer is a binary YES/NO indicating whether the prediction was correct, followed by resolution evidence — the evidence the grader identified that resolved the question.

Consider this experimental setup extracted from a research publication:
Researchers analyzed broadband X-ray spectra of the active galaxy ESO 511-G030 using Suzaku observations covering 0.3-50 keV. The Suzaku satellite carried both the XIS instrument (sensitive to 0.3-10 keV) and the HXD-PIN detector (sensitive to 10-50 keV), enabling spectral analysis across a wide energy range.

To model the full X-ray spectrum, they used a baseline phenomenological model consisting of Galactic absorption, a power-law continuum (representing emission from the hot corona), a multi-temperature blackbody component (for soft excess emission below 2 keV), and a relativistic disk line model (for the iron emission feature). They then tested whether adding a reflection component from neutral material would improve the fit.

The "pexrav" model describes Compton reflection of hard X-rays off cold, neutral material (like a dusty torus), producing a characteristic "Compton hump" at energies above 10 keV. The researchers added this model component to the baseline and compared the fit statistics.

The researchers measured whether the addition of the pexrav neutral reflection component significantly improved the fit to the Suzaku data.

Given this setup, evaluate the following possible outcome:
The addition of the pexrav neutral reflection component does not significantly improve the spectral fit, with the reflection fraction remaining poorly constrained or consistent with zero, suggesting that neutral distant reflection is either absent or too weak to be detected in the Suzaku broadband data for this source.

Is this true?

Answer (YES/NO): NO